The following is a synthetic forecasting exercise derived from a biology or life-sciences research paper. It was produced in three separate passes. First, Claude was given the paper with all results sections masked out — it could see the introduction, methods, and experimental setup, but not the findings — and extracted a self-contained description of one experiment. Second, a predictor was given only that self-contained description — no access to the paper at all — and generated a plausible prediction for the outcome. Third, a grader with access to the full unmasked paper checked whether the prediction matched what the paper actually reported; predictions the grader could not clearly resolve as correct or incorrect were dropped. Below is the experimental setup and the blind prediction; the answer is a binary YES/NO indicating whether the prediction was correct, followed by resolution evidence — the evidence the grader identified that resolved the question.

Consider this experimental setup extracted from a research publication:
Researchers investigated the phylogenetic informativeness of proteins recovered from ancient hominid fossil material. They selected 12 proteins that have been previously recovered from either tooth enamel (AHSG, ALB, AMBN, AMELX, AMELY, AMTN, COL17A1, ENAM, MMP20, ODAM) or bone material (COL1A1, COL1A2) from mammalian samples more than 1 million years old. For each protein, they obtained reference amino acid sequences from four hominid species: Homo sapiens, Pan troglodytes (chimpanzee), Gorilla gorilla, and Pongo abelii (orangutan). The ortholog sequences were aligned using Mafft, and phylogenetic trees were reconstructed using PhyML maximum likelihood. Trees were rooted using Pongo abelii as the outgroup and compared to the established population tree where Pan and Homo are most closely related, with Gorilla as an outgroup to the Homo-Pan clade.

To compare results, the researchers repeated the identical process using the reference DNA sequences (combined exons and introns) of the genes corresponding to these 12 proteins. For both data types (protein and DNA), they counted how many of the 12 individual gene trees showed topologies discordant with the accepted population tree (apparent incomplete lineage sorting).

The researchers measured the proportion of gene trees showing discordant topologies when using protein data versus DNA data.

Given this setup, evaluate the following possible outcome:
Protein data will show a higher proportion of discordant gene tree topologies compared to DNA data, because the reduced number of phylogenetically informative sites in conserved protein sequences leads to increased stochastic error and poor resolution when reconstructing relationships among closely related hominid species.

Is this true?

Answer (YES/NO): YES